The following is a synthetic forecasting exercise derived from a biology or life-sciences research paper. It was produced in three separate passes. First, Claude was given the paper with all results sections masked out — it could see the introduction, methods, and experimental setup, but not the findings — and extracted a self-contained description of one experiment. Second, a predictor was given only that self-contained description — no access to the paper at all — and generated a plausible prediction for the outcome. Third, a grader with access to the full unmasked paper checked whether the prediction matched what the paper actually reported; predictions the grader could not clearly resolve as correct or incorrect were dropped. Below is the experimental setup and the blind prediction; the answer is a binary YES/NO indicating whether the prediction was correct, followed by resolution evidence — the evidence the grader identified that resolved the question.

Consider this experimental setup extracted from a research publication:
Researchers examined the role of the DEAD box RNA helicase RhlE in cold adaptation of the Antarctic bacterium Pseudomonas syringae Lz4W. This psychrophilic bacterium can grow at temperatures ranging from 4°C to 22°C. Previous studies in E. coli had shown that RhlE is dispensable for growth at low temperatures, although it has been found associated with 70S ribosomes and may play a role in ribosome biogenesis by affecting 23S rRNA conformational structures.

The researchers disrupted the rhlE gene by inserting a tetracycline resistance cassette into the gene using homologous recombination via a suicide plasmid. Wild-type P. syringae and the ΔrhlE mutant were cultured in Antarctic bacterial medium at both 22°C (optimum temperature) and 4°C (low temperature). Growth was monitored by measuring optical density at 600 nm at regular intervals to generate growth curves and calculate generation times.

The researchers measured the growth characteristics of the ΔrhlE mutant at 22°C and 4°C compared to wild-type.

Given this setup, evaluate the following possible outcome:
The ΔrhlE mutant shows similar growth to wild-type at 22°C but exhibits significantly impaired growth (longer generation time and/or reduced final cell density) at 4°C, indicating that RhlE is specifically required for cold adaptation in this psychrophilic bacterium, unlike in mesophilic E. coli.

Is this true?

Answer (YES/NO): NO